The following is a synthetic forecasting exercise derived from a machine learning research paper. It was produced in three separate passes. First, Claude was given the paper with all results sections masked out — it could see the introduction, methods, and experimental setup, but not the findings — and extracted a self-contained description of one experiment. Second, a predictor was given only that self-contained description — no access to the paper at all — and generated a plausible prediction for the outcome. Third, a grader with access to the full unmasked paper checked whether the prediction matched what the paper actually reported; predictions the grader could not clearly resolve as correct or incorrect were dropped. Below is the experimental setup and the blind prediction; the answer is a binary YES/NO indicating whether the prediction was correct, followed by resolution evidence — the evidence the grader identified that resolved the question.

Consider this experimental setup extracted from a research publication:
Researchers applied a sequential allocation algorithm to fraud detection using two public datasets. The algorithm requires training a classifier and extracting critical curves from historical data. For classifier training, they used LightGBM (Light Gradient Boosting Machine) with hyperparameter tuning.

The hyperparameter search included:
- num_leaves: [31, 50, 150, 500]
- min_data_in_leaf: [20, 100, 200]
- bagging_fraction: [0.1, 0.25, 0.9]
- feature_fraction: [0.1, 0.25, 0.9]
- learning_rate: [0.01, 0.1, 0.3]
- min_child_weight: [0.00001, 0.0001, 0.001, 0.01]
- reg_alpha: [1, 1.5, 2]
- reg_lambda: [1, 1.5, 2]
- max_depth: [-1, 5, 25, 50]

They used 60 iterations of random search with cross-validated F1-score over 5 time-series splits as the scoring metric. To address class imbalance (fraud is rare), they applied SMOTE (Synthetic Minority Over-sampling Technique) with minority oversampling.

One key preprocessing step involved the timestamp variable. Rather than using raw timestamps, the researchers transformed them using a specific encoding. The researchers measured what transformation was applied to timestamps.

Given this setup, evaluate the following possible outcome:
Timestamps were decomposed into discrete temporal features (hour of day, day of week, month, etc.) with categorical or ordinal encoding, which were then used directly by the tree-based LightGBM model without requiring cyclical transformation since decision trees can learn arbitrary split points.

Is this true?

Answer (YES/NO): NO